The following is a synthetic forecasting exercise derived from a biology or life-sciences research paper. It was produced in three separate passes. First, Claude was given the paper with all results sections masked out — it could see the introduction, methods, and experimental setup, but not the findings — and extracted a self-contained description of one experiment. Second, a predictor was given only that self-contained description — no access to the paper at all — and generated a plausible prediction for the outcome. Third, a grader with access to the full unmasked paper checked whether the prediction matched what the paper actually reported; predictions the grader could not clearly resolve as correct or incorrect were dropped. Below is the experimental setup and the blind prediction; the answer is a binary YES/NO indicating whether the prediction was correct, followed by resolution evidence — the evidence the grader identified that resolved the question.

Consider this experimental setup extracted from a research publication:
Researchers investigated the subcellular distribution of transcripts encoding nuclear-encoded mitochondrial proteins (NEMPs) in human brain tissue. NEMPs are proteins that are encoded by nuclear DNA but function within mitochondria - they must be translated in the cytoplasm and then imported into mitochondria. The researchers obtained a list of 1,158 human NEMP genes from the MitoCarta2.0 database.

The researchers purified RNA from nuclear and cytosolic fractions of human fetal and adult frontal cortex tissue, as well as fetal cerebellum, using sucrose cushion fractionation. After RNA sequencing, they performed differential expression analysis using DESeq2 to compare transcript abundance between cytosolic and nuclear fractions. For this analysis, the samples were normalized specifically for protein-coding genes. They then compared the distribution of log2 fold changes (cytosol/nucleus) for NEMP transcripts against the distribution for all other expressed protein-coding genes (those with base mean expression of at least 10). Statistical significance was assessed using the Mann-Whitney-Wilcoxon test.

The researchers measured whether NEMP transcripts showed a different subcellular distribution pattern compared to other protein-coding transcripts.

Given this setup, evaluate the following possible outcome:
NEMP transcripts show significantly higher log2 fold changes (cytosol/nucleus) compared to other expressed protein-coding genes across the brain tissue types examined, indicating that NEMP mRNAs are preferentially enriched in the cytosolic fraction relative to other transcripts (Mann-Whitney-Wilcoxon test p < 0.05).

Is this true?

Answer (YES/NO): YES